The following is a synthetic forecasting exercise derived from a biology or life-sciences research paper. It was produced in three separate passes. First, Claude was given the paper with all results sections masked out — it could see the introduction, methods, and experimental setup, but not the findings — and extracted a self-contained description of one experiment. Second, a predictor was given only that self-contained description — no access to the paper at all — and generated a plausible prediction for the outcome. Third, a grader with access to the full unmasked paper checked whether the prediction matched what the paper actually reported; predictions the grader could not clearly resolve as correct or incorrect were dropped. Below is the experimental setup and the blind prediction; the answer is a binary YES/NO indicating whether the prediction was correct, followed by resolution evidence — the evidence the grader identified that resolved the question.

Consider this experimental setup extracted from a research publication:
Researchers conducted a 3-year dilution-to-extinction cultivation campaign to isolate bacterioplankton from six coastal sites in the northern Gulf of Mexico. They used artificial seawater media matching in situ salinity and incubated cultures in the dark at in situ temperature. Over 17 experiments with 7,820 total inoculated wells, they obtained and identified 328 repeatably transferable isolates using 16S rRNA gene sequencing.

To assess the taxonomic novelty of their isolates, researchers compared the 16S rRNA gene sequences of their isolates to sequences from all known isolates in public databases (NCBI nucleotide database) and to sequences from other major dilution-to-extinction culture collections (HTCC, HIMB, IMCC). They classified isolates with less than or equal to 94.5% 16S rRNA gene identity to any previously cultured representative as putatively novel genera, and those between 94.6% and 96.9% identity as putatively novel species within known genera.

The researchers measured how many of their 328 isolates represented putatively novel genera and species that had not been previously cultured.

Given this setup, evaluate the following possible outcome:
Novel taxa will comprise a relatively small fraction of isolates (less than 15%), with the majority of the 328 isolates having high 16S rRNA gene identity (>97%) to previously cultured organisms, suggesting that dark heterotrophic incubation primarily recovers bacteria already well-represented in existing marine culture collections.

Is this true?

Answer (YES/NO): NO